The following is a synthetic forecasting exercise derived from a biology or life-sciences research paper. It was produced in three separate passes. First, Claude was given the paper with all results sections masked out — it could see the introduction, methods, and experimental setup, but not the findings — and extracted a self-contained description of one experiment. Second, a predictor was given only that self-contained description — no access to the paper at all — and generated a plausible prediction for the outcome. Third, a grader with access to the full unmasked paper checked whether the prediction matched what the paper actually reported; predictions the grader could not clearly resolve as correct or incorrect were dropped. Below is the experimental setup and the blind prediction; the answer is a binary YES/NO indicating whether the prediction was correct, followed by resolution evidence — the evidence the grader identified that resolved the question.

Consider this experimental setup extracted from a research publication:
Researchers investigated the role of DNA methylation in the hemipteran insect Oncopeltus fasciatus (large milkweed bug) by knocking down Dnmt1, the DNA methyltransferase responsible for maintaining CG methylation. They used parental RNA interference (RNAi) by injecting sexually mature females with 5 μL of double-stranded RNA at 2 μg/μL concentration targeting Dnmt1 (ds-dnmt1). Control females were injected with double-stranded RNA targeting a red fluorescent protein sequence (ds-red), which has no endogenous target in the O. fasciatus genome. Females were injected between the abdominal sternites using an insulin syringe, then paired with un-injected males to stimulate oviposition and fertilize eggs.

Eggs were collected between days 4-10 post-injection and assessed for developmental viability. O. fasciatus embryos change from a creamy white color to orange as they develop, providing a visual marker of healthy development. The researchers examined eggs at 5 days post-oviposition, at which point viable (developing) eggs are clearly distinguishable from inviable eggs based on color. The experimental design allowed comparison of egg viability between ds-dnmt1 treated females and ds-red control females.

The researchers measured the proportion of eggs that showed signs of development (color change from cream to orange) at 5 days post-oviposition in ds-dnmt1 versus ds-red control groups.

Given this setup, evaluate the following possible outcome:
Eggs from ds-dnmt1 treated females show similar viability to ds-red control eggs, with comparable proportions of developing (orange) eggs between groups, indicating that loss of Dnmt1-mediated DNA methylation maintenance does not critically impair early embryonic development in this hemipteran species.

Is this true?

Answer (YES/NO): NO